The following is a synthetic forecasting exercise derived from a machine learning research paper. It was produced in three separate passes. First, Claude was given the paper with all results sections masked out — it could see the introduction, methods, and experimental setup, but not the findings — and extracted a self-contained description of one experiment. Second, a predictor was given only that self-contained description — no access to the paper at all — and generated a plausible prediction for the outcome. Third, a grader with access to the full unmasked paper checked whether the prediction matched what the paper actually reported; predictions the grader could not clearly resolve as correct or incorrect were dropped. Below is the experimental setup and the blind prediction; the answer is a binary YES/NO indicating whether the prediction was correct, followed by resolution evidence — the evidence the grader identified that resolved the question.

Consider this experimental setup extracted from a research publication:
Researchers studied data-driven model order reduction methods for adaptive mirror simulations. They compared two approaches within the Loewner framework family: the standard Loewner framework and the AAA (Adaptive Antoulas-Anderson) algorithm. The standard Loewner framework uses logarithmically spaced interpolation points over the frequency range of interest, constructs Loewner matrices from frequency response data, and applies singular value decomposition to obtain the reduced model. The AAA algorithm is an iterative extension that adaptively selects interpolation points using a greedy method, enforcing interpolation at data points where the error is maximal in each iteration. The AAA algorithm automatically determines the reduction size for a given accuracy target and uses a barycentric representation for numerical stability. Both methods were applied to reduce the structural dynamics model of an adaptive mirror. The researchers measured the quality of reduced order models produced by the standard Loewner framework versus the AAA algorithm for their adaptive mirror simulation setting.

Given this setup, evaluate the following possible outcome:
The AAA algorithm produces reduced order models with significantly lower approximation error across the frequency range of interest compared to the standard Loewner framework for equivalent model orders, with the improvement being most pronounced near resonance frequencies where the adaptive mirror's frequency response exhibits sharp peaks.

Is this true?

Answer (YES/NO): NO